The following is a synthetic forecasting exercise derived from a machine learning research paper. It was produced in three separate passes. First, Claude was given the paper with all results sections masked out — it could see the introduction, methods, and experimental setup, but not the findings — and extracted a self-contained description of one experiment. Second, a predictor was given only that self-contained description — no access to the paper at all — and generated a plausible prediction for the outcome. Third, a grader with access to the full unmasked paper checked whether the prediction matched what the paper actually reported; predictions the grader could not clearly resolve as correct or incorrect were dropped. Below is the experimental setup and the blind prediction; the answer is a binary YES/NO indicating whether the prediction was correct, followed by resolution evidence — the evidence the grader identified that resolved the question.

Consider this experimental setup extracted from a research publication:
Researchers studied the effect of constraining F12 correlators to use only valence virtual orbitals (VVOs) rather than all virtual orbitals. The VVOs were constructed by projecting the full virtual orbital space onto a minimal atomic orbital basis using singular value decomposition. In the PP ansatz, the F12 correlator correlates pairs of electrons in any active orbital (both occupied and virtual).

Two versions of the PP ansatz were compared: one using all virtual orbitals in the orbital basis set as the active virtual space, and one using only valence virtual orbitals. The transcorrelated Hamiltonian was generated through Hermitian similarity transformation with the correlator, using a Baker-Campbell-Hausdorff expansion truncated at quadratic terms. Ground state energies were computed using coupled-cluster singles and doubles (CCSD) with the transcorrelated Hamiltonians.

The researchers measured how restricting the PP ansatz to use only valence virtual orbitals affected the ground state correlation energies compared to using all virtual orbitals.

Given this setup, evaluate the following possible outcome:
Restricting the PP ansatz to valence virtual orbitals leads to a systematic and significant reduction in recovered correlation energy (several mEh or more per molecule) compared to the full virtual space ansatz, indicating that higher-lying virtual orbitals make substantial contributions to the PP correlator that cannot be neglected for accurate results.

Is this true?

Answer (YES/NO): NO